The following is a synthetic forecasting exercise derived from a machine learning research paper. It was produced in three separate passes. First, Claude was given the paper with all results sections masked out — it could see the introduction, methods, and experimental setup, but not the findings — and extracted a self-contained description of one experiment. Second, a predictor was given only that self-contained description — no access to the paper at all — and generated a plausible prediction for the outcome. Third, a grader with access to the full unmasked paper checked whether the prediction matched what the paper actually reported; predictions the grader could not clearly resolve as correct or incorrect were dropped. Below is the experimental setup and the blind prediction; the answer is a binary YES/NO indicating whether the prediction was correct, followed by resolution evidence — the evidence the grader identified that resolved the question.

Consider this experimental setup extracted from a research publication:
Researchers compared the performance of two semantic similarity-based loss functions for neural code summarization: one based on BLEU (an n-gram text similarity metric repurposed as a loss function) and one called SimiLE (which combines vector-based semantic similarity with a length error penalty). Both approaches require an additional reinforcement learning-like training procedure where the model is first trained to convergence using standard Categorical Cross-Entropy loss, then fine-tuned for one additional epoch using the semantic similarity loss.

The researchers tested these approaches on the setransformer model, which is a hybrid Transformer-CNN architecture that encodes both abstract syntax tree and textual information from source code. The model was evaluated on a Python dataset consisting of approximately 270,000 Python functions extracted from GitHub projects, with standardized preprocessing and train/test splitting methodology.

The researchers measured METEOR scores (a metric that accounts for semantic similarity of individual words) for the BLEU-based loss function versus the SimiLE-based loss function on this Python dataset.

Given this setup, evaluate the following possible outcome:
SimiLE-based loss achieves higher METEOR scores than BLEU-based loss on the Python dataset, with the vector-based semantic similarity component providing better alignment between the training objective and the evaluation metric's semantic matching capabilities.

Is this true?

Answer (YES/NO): YES